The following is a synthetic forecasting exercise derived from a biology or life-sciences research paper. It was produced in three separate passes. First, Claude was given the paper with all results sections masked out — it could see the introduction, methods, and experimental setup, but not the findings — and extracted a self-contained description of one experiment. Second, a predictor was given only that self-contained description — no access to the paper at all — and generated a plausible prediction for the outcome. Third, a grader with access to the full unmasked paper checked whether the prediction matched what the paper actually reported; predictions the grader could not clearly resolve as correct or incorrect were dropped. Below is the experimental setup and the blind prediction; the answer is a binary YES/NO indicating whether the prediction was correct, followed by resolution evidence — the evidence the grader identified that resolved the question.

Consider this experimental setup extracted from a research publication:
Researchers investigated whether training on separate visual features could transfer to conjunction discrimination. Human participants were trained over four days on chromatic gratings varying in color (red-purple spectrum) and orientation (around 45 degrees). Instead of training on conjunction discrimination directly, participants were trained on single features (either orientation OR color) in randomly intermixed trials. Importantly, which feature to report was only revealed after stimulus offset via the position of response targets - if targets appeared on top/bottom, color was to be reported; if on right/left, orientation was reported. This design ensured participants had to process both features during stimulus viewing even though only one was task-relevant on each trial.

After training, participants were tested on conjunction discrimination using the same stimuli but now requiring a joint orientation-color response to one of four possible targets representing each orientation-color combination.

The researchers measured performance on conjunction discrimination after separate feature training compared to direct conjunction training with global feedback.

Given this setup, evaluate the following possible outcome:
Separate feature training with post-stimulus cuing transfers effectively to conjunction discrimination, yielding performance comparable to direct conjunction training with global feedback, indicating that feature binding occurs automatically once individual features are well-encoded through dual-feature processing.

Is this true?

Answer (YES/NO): NO